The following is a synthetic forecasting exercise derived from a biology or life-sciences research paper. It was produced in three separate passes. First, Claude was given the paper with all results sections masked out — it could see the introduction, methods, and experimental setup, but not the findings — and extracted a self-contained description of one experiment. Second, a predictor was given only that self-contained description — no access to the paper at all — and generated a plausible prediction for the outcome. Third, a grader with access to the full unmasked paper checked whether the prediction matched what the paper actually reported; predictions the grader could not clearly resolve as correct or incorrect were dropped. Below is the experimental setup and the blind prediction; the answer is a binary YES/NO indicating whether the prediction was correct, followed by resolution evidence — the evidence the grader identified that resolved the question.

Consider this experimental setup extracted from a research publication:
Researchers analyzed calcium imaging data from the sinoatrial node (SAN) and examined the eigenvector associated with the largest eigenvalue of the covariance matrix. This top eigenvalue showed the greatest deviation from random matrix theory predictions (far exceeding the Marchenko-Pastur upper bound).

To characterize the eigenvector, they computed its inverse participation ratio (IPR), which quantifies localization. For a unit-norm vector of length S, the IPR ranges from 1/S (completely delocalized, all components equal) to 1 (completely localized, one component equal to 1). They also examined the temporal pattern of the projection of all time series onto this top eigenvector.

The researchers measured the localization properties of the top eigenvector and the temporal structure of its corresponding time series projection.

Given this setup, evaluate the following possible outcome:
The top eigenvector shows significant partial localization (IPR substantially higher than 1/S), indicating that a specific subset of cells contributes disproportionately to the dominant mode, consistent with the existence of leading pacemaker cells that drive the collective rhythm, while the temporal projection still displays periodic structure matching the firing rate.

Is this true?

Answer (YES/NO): NO